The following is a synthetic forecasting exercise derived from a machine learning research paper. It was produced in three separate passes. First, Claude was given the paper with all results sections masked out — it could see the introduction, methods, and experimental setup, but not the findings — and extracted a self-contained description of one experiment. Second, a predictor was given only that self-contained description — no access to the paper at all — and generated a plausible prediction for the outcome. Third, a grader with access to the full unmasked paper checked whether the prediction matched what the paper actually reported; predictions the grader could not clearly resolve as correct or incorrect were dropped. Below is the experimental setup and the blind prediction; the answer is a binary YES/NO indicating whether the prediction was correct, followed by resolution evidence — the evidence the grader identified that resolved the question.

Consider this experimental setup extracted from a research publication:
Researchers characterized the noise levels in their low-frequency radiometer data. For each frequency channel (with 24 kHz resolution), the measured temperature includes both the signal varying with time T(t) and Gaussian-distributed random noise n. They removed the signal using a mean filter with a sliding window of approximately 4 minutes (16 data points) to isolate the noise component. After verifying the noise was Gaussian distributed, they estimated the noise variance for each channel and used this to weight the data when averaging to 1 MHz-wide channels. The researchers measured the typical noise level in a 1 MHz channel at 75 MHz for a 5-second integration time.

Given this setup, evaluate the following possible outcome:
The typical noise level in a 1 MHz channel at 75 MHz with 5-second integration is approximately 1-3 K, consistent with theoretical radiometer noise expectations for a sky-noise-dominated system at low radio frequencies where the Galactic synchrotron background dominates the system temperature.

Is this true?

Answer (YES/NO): NO